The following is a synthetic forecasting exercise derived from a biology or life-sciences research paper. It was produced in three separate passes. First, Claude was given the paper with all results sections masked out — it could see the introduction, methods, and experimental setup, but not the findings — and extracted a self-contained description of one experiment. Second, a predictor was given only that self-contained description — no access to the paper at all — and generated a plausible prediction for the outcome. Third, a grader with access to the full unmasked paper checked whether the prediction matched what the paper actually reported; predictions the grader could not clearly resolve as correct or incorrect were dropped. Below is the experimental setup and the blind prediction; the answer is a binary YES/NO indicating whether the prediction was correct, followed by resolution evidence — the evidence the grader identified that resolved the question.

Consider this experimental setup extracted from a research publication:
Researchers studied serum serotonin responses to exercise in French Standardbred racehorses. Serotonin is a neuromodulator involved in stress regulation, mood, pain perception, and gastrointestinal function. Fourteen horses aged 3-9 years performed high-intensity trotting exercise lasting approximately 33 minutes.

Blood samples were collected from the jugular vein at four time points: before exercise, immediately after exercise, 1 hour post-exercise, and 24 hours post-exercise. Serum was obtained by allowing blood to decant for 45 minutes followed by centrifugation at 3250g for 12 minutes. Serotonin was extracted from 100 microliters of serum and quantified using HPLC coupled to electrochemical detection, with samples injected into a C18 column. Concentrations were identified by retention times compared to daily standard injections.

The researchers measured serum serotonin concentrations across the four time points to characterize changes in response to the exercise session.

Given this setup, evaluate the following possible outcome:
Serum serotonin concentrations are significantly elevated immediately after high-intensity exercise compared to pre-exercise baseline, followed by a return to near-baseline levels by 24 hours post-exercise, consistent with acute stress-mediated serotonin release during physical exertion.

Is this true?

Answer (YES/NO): YES